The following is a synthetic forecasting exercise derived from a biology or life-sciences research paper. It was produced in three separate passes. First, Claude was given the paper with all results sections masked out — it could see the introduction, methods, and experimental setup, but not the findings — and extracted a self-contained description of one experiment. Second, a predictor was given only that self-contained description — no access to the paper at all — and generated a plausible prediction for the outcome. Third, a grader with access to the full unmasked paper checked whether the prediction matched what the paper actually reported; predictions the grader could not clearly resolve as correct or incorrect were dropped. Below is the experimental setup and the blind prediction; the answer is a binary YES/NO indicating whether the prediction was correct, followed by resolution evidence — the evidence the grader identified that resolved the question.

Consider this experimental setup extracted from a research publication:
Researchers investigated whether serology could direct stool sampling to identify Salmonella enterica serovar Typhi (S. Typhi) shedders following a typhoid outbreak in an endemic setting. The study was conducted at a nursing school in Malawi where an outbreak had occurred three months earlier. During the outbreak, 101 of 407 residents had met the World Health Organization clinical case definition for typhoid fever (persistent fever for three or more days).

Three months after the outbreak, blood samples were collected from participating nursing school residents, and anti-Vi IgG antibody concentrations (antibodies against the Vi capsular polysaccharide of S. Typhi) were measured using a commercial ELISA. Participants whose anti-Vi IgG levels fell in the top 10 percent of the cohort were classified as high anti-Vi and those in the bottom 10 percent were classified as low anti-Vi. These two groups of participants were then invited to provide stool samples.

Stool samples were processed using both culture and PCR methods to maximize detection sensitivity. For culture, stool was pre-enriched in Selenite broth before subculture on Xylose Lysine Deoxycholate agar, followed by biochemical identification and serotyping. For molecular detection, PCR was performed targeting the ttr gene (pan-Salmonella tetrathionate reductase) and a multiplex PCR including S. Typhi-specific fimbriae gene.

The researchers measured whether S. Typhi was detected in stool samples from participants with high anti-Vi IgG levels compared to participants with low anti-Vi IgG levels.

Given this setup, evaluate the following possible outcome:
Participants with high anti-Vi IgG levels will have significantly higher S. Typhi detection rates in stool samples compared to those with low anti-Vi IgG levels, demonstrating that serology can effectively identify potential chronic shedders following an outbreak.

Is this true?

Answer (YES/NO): NO